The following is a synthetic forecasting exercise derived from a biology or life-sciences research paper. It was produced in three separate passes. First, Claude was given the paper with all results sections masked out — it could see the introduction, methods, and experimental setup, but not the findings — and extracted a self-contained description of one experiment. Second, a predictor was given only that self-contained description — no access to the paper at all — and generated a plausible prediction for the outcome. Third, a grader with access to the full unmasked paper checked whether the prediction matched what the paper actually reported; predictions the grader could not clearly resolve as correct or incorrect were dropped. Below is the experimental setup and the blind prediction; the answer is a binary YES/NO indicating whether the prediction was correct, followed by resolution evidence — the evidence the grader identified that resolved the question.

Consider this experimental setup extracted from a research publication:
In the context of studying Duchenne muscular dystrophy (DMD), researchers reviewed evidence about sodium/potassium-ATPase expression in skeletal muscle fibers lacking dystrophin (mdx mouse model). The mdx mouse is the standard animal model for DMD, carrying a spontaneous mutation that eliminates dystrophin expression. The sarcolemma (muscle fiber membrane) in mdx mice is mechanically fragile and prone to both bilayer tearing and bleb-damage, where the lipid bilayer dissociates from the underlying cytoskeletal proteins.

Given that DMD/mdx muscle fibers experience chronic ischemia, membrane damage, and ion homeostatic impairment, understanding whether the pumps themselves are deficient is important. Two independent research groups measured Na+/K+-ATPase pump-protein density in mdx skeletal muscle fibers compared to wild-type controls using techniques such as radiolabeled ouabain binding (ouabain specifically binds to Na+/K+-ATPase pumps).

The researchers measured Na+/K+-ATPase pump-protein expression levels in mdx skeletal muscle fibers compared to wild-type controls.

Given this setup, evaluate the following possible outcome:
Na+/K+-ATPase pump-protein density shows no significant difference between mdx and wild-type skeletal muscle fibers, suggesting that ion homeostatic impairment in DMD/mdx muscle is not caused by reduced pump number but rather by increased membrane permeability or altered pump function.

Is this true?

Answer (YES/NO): NO